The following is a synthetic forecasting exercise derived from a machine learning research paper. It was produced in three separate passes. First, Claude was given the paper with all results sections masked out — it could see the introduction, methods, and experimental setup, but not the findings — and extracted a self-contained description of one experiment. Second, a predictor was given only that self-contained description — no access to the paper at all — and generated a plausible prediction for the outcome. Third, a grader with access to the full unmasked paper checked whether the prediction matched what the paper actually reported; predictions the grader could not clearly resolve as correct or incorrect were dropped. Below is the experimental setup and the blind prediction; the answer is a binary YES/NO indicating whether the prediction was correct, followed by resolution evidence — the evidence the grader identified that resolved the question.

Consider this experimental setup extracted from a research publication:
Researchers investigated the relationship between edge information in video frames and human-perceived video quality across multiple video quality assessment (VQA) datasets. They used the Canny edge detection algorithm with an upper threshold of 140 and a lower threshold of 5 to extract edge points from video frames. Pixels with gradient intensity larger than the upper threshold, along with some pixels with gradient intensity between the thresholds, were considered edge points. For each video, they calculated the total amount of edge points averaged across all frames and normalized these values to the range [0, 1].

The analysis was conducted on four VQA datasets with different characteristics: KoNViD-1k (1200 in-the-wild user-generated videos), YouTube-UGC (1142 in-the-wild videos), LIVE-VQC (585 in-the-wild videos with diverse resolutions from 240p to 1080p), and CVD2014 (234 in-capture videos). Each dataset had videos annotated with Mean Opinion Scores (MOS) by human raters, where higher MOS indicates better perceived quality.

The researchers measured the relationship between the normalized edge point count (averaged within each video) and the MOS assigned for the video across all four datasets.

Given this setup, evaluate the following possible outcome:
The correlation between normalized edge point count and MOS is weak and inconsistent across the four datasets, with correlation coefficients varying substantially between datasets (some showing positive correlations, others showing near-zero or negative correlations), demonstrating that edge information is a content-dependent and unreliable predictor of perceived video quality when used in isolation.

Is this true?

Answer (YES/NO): NO